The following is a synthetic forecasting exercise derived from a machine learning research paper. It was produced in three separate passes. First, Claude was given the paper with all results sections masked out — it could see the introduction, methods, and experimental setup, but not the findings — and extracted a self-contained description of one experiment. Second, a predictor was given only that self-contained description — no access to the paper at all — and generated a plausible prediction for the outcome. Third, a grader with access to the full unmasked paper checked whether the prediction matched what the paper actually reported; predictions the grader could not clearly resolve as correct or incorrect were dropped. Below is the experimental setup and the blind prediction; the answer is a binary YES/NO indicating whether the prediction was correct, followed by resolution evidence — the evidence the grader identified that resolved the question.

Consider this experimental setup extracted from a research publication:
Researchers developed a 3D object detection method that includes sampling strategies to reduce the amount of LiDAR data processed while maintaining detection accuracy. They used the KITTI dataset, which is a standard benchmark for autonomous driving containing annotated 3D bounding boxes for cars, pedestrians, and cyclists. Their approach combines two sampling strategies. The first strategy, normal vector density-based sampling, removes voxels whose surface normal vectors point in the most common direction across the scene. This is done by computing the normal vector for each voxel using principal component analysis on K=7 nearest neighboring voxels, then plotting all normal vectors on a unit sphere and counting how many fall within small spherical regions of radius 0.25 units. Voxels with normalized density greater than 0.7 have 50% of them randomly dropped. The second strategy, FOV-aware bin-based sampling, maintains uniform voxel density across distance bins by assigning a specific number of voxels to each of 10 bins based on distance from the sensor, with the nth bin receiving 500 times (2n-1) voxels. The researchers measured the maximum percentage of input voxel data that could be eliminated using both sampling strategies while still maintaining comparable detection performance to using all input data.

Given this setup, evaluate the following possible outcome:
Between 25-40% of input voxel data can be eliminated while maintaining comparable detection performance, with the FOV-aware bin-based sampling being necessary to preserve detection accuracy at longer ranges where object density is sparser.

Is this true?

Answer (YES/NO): NO